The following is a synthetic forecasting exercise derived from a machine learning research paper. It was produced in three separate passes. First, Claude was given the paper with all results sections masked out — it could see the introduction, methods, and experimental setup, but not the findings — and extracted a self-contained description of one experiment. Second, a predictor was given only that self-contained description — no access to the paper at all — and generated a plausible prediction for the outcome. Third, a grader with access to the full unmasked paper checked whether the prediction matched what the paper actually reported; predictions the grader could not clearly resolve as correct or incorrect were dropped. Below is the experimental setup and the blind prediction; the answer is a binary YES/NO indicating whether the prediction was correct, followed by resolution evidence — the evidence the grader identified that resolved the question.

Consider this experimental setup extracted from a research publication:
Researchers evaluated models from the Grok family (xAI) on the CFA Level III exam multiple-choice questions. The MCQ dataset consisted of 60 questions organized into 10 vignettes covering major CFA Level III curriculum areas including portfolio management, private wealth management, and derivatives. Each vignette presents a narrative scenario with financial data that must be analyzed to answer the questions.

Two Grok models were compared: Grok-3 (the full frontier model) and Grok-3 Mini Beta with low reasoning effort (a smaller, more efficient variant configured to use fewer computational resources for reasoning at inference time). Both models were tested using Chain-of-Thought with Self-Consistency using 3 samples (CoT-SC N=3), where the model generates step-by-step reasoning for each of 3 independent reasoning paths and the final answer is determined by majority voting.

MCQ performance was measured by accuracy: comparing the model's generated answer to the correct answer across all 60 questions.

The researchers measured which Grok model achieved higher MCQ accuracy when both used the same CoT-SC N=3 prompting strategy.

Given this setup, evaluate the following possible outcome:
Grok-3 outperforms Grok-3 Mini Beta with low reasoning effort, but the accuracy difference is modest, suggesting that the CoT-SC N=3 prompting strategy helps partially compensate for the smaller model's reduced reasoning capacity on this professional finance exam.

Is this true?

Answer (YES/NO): NO